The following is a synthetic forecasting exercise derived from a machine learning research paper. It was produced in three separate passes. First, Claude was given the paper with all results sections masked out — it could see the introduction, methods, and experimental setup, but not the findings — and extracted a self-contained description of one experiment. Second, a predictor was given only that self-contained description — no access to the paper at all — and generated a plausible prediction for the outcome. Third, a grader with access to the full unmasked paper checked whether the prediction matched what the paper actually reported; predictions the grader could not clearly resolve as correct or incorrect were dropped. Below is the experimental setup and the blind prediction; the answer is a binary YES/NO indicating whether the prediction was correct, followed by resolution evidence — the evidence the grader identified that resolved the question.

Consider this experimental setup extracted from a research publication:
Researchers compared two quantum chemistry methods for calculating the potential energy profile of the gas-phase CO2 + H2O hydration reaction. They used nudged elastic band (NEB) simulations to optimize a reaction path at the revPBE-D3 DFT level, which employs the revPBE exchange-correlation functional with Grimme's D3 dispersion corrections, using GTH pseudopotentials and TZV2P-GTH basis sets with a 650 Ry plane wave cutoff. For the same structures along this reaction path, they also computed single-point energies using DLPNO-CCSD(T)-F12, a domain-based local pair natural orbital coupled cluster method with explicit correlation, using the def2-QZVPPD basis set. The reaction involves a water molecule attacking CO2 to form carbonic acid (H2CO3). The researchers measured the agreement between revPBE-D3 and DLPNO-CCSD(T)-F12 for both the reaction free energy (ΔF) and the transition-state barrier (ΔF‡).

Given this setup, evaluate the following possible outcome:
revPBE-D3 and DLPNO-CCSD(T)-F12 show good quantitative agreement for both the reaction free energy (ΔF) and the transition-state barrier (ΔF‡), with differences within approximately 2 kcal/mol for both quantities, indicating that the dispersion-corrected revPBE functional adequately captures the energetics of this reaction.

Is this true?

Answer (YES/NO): YES